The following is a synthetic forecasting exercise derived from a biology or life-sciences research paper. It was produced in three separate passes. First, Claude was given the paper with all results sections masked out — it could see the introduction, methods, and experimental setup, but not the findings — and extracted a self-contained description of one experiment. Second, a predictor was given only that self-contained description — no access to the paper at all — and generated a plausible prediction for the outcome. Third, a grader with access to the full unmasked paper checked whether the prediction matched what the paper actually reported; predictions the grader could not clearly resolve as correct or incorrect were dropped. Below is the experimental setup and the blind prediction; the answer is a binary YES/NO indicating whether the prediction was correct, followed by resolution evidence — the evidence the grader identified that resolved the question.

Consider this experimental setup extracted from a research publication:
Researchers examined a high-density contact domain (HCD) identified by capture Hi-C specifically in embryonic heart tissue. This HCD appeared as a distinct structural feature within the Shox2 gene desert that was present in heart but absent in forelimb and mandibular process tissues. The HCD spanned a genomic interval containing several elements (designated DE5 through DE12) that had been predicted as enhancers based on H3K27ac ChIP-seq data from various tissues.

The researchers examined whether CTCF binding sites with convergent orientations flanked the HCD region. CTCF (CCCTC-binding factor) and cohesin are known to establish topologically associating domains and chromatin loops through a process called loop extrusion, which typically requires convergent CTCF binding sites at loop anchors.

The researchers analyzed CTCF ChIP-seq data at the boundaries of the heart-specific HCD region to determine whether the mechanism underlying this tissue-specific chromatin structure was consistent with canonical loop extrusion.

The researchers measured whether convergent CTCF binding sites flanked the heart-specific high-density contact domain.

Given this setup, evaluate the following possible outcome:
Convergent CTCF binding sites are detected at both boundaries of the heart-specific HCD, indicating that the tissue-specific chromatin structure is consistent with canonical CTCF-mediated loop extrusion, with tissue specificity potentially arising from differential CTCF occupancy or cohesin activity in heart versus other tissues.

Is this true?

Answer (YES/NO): NO